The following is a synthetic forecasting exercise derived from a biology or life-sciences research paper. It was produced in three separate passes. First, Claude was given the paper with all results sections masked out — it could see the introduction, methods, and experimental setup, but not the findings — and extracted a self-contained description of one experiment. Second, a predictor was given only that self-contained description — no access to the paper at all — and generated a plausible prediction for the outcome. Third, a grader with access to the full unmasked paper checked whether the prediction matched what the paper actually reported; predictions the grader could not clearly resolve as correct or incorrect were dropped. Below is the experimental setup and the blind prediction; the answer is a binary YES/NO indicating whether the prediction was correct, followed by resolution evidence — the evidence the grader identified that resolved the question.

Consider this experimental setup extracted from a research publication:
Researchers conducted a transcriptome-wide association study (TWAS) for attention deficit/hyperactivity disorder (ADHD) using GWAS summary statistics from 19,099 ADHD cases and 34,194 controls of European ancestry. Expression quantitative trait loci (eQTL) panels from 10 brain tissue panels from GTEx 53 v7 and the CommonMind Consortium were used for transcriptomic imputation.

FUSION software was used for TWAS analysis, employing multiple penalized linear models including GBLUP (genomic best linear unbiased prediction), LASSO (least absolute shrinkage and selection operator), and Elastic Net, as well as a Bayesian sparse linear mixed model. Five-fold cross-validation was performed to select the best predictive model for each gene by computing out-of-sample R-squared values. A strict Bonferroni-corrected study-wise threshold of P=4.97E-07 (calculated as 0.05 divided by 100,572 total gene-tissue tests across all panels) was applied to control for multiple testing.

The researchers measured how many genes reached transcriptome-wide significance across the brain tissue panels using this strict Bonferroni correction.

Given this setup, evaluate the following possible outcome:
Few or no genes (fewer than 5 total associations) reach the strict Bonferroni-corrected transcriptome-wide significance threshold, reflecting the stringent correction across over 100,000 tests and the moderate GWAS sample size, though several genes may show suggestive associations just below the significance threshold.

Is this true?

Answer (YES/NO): NO